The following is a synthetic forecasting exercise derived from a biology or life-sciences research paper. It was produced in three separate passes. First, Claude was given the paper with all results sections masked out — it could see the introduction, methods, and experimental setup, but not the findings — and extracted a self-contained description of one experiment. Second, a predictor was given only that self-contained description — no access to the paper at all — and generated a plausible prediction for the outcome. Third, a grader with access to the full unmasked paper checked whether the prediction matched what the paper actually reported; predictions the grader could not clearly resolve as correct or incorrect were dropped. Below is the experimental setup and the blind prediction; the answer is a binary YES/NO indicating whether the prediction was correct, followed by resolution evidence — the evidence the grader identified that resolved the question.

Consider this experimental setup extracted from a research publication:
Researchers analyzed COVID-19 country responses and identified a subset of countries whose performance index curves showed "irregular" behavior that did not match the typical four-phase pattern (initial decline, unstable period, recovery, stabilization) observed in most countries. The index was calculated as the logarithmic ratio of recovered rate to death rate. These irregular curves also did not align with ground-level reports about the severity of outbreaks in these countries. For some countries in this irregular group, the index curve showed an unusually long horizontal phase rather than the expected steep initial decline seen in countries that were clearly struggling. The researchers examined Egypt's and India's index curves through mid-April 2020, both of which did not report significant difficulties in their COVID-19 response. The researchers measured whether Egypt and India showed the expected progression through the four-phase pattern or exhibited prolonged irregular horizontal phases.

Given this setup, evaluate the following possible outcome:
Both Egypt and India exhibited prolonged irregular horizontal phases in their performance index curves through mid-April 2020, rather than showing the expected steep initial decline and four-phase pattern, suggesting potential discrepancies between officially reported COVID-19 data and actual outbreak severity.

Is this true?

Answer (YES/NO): YES